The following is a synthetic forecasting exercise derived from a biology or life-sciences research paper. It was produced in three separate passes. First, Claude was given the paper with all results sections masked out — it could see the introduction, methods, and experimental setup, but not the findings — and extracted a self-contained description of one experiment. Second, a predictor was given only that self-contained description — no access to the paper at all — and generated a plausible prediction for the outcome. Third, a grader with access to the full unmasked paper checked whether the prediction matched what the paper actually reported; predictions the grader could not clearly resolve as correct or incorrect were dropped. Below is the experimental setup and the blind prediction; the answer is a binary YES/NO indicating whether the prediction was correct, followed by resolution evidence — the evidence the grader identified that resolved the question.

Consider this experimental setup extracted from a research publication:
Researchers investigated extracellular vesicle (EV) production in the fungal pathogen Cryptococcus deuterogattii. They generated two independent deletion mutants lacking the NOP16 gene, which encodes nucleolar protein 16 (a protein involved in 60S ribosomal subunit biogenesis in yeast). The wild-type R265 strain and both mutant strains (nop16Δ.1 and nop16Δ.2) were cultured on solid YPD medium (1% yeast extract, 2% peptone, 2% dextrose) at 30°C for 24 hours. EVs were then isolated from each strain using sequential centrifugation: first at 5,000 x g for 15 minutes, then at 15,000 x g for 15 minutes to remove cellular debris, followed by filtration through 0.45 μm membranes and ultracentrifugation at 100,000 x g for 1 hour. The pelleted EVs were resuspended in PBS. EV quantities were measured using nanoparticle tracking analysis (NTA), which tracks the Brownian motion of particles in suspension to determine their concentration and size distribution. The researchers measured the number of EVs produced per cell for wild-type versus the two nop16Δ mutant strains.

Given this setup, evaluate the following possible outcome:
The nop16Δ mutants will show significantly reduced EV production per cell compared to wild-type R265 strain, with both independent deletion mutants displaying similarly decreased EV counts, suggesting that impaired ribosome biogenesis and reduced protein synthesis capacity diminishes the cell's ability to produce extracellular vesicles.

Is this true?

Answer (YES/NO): NO